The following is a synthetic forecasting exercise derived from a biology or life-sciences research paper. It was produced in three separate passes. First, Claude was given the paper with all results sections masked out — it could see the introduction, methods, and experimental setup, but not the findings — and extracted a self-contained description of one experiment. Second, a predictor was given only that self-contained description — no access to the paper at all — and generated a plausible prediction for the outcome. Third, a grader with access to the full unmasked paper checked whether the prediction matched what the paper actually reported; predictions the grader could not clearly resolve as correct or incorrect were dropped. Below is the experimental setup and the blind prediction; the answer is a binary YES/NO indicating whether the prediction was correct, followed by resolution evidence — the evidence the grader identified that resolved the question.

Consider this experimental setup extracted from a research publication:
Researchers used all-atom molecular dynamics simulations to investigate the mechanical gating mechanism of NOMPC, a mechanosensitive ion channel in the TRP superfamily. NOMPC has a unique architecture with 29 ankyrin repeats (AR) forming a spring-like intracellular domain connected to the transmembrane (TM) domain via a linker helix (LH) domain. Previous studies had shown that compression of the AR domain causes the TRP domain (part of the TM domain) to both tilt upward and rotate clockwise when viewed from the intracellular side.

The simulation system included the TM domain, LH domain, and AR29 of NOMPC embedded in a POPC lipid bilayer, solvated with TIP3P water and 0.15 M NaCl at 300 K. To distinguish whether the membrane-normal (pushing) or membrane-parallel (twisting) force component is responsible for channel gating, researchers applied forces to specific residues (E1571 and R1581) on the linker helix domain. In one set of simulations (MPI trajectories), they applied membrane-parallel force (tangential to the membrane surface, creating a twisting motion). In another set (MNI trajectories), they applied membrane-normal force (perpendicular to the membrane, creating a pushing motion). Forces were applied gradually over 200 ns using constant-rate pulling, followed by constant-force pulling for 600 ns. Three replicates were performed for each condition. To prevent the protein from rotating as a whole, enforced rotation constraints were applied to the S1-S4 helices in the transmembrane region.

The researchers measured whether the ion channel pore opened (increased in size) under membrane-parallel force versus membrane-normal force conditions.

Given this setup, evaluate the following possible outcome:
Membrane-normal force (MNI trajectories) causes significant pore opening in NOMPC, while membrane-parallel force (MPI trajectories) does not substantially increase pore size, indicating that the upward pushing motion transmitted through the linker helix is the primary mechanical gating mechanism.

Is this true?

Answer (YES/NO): NO